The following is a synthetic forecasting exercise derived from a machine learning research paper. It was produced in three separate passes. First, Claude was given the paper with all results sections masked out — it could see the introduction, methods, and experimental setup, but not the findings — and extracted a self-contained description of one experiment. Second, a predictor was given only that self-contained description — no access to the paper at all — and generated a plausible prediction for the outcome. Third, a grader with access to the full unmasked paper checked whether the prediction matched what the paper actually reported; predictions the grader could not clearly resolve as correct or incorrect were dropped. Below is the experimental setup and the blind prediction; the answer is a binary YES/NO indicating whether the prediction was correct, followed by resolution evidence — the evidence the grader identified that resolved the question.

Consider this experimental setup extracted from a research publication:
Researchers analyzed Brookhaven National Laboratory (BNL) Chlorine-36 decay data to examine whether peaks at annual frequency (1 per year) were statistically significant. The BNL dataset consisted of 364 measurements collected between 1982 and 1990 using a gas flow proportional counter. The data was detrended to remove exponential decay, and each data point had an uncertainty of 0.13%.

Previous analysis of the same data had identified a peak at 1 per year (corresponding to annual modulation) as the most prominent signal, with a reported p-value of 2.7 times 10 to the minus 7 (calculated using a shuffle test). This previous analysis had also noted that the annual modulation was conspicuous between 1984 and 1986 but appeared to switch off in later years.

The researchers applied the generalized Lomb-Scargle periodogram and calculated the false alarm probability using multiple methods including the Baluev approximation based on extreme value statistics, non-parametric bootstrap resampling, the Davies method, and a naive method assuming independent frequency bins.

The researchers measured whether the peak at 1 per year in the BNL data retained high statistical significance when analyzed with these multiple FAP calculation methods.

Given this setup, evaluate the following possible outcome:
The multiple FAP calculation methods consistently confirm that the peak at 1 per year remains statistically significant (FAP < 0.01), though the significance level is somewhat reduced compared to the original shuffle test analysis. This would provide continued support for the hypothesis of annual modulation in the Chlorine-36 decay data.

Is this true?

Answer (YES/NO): NO